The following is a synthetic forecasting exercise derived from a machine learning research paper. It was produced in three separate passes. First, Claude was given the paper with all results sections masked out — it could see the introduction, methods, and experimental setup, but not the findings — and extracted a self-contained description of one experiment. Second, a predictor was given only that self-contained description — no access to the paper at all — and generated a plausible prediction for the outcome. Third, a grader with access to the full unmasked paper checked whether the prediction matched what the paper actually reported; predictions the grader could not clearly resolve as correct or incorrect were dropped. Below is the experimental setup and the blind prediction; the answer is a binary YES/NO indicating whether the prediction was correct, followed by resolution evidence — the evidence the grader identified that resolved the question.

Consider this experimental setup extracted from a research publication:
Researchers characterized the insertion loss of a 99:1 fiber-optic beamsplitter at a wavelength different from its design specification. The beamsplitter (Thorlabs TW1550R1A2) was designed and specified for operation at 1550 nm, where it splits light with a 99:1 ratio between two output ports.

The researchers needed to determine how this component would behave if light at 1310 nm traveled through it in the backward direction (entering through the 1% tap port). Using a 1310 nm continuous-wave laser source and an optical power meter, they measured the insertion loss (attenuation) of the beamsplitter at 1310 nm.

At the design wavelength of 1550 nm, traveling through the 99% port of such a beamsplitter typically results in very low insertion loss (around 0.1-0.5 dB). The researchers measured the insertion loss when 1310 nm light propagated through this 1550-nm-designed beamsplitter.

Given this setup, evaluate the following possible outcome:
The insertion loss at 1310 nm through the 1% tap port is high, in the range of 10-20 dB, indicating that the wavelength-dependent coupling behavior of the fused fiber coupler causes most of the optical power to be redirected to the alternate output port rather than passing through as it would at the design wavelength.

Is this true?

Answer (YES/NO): NO